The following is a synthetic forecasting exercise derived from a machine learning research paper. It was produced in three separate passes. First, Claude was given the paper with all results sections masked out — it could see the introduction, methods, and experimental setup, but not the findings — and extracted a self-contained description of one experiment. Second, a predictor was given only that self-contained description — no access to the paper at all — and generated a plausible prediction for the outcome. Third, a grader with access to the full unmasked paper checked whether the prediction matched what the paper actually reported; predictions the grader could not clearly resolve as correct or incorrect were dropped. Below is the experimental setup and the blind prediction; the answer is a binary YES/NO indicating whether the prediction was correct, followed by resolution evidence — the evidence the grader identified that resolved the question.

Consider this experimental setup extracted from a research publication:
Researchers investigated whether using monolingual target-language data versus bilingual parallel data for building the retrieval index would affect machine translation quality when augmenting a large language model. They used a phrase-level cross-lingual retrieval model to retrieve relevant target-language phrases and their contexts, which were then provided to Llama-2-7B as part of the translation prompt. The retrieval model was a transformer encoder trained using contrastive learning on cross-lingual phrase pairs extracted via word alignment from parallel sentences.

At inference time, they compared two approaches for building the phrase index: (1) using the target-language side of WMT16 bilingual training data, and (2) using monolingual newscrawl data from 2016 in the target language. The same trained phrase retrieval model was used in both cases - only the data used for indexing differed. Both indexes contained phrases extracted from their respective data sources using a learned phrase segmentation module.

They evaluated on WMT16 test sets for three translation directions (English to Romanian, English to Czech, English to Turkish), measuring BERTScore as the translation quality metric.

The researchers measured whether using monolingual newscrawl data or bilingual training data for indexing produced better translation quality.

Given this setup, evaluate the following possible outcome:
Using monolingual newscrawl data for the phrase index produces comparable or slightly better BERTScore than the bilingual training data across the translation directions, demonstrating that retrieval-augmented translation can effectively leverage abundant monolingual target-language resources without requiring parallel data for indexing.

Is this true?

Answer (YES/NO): YES